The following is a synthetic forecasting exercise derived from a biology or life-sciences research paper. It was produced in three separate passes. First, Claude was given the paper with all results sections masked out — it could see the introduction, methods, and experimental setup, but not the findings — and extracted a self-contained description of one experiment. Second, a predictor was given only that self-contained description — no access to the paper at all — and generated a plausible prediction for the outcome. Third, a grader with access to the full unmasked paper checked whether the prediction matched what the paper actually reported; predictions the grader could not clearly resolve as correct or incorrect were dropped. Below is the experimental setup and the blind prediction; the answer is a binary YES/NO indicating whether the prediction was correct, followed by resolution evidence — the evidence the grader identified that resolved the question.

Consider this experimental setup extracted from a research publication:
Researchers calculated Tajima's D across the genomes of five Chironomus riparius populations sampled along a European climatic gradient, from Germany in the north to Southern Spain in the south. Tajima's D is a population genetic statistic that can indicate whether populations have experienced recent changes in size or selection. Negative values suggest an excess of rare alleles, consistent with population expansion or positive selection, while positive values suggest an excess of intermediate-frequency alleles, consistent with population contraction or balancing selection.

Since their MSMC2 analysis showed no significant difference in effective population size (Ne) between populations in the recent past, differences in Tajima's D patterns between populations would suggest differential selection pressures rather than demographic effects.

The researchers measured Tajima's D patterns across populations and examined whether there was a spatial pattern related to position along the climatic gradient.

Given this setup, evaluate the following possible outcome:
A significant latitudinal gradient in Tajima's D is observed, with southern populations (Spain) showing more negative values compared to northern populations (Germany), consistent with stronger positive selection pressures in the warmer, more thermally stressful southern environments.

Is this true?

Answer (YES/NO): NO